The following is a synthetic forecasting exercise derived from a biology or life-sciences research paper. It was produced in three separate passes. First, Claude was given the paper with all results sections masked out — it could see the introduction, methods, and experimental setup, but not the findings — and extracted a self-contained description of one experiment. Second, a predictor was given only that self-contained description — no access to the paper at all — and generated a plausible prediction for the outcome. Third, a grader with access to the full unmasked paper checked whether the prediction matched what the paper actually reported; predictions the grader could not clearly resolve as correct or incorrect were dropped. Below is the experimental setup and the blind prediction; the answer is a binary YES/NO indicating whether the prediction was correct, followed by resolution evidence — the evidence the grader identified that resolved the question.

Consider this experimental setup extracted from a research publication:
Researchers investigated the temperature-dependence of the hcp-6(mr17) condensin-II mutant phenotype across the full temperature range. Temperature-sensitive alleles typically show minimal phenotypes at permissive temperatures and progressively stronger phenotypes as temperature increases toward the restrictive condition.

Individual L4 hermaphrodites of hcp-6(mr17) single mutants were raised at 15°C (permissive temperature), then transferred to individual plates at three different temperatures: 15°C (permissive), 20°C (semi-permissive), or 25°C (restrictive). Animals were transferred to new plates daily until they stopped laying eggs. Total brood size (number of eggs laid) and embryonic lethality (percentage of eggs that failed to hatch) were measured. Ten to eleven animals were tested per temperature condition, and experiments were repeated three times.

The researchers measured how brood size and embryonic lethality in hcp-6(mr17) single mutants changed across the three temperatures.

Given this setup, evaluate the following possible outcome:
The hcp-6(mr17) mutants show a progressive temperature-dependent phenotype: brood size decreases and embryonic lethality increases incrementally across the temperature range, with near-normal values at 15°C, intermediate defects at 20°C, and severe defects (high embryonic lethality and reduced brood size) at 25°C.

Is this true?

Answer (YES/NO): NO